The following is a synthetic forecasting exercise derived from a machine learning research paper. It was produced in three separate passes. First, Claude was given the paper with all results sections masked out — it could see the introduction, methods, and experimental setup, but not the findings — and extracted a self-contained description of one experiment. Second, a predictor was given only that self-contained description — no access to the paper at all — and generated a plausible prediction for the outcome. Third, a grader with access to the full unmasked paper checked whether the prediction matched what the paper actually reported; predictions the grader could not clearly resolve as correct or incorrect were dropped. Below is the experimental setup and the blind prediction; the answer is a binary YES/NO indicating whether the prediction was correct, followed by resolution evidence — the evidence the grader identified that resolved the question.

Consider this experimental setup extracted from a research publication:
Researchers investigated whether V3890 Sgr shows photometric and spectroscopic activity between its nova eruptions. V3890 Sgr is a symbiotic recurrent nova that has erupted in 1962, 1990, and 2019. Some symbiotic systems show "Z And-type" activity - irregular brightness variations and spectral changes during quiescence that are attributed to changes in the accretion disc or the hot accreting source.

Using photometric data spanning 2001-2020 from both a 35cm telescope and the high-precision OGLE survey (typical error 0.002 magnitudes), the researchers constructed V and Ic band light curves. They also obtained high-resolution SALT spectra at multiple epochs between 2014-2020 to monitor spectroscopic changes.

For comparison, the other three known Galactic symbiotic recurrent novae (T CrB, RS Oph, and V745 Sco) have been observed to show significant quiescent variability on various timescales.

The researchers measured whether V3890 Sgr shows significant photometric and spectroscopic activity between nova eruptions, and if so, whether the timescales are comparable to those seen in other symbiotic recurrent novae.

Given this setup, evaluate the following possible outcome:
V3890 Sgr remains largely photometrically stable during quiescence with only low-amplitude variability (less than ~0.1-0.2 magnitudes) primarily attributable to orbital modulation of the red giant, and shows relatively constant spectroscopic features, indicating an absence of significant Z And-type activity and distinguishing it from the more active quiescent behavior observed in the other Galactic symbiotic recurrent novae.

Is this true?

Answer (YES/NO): NO